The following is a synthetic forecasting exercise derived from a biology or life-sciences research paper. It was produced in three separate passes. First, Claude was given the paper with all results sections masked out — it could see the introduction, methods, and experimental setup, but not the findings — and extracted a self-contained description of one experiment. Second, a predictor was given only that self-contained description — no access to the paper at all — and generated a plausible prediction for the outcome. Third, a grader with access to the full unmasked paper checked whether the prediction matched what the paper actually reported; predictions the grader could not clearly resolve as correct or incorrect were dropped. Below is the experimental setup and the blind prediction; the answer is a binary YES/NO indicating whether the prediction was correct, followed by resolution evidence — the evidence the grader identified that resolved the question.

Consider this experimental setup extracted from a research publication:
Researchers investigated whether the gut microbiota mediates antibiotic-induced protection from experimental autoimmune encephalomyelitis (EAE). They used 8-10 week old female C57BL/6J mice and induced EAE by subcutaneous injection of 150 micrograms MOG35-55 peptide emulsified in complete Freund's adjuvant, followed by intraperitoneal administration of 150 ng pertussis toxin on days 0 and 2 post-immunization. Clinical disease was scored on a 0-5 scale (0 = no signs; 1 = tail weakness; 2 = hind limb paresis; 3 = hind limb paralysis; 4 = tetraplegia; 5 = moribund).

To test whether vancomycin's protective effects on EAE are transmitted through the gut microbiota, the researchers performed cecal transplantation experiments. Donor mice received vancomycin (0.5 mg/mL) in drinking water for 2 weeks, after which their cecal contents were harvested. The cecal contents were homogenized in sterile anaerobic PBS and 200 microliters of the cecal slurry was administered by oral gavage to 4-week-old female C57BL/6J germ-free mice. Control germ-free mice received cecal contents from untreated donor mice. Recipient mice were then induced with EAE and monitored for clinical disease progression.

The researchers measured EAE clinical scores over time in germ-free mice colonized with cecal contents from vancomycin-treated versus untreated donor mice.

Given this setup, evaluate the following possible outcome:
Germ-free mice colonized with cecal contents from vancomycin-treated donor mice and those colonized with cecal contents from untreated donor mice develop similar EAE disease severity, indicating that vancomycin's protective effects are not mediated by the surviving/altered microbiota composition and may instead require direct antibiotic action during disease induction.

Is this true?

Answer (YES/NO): NO